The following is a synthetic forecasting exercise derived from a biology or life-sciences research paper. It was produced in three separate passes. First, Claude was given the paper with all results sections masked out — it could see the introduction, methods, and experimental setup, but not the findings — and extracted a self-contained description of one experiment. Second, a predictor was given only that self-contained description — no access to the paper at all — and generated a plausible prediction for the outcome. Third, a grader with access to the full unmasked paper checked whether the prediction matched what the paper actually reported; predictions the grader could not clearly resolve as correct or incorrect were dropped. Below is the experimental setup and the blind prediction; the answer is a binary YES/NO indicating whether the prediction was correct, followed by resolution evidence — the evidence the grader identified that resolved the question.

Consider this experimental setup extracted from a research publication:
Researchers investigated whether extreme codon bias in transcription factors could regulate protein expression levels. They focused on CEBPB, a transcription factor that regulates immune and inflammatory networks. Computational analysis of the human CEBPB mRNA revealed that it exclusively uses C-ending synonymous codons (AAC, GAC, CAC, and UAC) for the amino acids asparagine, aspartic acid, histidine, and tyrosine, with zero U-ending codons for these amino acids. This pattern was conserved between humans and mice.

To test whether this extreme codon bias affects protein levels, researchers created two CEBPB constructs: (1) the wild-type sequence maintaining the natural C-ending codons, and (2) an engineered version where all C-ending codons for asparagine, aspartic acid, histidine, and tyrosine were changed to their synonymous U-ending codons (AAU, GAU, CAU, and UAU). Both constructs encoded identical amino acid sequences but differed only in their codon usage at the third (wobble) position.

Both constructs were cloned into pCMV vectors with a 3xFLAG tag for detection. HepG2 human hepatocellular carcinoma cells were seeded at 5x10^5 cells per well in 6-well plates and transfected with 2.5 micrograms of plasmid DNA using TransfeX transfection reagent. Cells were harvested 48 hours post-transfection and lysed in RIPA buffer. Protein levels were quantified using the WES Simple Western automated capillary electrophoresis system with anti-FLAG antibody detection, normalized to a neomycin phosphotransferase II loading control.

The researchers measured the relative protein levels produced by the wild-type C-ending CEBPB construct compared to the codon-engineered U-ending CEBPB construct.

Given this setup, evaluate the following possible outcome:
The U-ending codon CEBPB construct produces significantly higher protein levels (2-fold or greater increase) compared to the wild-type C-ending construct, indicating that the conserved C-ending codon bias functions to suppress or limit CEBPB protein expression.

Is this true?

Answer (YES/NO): NO